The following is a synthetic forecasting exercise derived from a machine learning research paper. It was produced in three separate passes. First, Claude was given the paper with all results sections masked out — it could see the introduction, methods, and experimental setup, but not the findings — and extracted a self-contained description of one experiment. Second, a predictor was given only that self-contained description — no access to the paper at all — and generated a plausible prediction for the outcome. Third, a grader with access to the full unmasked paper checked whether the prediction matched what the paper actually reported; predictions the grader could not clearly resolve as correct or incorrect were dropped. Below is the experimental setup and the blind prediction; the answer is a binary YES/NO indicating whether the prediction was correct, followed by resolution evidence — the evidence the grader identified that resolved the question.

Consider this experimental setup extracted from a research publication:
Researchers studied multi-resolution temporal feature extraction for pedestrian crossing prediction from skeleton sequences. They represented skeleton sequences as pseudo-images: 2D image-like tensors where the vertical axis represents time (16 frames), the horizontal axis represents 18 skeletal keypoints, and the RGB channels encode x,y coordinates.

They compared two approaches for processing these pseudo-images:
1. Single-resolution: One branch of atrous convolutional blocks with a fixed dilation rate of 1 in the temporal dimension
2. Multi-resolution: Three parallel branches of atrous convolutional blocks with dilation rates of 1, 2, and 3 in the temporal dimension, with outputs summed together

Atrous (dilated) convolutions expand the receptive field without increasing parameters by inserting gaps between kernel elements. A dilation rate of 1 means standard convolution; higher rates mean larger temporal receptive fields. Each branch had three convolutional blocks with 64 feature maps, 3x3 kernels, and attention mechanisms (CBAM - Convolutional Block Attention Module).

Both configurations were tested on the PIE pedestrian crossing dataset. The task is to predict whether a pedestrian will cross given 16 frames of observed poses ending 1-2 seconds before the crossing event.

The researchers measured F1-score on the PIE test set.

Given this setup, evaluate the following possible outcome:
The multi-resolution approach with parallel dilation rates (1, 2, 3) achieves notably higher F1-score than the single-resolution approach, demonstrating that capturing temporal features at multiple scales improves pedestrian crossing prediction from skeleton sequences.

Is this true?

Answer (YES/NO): YES